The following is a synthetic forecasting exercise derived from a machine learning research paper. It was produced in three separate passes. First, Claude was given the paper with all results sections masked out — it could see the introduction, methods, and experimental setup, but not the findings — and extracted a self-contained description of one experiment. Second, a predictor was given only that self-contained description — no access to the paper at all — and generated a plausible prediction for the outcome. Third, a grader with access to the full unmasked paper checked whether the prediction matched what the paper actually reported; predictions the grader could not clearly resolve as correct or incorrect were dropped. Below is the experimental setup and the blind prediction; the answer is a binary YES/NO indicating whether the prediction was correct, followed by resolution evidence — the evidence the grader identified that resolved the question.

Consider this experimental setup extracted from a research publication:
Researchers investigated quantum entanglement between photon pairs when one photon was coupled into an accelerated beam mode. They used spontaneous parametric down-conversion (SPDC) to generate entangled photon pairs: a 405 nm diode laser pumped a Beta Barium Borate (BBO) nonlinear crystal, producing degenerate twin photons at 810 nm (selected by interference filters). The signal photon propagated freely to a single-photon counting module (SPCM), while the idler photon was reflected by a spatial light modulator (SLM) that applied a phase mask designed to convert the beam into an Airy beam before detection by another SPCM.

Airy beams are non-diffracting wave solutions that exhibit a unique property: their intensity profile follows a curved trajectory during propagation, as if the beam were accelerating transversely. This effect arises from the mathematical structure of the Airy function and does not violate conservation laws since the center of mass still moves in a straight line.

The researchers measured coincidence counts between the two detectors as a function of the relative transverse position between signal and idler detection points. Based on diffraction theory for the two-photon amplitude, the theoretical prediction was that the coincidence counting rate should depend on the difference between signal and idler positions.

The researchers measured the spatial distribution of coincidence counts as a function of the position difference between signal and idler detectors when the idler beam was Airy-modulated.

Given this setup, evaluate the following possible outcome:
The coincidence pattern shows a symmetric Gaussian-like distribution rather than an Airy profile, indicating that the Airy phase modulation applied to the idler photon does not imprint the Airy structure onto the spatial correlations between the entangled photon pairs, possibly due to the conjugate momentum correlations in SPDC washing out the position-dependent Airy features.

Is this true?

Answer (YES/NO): NO